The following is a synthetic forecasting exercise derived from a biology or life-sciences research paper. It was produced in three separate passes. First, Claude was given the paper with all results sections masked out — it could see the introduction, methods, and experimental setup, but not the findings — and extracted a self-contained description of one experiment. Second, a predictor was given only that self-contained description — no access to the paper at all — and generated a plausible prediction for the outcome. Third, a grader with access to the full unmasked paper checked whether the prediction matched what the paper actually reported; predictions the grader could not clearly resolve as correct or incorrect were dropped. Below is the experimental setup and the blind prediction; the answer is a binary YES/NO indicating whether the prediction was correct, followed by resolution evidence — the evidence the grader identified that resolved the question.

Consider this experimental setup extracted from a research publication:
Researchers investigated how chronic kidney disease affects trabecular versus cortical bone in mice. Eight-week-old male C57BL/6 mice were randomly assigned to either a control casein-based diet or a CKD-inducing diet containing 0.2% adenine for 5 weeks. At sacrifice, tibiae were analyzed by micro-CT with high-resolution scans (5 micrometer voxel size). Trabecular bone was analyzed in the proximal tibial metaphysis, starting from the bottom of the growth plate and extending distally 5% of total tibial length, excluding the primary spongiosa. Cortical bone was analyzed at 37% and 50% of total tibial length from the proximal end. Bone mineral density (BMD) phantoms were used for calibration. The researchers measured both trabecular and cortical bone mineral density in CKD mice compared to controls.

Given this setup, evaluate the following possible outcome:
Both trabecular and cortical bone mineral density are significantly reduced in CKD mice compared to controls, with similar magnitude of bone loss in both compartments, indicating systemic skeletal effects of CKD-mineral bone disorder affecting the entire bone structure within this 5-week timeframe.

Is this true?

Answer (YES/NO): NO